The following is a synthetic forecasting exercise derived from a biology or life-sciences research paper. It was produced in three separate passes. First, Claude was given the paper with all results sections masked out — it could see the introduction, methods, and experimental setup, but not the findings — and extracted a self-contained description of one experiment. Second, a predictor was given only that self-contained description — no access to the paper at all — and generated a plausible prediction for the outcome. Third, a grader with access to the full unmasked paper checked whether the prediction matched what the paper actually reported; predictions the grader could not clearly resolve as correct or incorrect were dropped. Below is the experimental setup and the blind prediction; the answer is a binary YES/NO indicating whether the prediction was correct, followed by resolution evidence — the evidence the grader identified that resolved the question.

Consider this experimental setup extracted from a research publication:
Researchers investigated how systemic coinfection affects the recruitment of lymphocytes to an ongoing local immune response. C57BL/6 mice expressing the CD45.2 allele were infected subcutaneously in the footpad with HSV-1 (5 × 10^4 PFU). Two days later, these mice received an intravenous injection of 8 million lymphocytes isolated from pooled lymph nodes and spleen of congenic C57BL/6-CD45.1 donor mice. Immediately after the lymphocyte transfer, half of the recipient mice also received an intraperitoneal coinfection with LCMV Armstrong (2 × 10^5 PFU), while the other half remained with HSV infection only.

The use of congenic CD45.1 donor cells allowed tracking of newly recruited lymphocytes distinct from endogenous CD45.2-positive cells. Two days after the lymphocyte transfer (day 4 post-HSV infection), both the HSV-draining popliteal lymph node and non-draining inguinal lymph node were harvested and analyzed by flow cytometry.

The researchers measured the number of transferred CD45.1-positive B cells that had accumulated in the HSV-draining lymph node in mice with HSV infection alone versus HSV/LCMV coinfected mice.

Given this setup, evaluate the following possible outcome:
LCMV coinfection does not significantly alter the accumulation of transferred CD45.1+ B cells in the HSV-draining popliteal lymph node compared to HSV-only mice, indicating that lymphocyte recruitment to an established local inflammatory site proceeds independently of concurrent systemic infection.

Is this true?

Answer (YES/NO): NO